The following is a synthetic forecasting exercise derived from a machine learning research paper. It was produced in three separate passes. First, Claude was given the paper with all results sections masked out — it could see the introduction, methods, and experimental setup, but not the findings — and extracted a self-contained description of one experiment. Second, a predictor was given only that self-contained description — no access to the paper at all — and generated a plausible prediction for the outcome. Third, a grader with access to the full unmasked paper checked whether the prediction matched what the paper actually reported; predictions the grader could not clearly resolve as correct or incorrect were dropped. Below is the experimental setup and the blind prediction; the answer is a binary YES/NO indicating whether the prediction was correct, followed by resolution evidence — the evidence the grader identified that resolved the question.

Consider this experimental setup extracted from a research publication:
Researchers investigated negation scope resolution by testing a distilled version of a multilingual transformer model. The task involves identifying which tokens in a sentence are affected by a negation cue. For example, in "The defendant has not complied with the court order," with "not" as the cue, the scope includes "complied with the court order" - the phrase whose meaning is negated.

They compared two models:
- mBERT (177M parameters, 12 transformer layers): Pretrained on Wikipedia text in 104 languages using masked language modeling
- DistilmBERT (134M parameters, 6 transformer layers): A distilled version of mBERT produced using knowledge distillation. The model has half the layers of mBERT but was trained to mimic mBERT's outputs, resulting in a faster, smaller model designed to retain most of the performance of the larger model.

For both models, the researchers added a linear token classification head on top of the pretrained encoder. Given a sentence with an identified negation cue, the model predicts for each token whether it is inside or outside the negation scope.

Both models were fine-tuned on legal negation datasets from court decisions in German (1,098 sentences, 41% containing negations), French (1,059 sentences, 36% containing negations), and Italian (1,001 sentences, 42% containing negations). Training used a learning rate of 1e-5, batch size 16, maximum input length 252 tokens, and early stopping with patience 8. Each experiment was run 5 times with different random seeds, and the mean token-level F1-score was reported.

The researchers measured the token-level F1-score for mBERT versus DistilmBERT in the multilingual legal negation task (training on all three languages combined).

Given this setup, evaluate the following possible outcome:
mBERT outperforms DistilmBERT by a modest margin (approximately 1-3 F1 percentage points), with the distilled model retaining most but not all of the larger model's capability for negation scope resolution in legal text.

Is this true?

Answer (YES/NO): YES